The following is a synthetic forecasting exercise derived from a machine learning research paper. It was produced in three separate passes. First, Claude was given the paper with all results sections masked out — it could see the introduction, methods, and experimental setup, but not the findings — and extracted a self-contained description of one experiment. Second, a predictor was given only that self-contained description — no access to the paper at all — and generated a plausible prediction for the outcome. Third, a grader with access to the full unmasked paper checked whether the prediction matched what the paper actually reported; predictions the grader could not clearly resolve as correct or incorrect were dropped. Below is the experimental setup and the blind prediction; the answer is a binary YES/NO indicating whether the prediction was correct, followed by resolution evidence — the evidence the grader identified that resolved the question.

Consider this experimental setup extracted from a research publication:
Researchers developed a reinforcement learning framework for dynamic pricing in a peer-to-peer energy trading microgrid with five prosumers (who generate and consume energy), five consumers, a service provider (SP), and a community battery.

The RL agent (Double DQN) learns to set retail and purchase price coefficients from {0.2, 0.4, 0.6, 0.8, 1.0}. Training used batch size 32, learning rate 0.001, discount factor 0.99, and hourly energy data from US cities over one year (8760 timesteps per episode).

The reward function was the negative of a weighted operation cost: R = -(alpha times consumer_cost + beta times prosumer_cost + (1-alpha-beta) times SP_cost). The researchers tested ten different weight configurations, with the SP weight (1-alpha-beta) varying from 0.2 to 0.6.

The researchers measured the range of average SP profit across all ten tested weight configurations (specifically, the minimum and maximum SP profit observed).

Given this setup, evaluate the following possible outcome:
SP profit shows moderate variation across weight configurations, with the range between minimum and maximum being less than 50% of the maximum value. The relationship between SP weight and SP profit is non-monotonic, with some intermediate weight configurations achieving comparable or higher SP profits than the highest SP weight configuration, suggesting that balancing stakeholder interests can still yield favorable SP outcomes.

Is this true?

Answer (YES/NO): NO